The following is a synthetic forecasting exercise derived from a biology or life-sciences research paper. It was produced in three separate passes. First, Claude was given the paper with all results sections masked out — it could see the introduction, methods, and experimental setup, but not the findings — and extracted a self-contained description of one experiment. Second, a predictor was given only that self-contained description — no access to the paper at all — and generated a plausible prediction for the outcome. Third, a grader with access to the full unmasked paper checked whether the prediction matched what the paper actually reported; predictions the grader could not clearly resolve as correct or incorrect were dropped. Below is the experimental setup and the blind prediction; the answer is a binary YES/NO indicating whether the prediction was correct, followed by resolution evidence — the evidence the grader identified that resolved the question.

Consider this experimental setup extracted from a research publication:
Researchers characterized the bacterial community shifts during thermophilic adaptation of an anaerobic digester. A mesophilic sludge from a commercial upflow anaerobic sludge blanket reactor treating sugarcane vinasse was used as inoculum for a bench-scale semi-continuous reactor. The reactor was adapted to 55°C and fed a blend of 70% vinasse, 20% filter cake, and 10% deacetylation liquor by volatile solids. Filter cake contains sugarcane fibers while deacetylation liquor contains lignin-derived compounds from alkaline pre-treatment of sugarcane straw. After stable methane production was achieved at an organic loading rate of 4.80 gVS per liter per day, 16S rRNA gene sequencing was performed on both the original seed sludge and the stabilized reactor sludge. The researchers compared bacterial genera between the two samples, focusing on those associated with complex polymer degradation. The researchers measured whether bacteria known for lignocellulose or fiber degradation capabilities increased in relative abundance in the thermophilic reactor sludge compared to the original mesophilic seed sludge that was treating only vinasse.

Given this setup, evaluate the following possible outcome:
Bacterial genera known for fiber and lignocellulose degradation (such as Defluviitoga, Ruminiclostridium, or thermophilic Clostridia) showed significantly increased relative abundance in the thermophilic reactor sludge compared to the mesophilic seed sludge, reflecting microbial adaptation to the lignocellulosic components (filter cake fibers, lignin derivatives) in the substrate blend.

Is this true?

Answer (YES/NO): YES